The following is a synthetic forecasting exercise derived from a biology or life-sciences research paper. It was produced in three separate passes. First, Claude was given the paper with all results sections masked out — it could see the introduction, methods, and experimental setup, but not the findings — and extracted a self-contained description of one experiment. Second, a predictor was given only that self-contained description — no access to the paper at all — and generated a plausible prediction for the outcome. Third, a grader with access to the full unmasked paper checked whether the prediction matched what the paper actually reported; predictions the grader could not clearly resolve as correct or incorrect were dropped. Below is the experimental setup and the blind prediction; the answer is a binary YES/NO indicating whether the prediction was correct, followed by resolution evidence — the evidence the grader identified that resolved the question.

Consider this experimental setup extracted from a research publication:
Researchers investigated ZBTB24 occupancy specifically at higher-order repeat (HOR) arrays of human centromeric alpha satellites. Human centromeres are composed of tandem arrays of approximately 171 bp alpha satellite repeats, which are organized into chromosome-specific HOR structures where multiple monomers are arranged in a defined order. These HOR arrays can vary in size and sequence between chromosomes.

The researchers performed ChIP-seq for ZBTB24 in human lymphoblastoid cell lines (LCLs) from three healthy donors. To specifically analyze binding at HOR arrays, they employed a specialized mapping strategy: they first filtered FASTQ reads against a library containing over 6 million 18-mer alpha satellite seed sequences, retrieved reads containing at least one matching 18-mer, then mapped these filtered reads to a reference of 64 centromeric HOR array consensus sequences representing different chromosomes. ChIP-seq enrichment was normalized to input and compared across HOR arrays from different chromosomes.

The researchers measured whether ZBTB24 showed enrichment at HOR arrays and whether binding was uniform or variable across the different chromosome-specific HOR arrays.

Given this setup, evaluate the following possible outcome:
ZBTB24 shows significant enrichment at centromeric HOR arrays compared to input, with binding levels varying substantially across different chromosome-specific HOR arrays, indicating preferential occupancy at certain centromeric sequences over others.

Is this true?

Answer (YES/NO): YES